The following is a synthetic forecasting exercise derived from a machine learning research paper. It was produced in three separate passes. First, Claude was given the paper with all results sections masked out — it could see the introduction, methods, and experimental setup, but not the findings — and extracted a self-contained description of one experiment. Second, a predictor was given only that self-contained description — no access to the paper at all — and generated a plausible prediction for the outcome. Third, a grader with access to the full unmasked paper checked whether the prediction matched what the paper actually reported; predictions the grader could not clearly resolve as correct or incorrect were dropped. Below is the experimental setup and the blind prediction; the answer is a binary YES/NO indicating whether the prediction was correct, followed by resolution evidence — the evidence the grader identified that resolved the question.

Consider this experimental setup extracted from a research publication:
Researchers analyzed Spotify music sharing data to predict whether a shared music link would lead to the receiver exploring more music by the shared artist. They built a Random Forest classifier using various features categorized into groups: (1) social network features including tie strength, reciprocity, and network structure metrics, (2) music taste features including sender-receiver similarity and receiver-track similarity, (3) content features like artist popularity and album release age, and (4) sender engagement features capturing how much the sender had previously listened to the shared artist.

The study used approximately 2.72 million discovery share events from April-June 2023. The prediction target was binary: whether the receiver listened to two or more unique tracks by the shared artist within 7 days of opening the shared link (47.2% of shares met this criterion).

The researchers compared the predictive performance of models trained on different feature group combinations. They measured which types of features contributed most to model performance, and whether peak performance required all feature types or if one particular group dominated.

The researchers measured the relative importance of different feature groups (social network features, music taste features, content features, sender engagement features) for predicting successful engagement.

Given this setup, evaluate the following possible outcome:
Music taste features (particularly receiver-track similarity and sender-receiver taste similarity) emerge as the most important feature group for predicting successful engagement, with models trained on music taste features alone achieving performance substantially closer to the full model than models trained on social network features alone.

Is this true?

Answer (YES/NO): NO